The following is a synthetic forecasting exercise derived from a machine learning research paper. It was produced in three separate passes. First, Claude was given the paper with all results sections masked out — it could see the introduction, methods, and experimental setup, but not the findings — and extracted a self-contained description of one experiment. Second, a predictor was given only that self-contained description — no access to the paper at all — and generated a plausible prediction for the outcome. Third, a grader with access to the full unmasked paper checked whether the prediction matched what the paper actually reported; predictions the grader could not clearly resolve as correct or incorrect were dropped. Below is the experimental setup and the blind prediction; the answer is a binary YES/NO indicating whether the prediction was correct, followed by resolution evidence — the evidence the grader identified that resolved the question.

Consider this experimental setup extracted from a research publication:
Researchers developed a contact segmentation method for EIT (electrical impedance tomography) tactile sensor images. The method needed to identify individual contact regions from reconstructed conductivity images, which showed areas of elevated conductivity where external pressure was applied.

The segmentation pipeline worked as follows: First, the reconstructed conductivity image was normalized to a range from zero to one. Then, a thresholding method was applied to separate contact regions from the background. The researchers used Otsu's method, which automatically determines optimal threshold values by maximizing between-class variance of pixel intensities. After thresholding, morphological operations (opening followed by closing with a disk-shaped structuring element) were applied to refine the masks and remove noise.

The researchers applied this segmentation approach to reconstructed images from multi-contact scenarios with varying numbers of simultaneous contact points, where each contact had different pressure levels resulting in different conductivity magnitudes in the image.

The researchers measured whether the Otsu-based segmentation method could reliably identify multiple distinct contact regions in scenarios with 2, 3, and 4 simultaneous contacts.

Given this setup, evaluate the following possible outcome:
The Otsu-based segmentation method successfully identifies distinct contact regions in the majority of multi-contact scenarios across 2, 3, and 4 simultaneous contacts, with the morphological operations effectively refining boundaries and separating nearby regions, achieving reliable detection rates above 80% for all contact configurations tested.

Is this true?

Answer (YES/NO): NO